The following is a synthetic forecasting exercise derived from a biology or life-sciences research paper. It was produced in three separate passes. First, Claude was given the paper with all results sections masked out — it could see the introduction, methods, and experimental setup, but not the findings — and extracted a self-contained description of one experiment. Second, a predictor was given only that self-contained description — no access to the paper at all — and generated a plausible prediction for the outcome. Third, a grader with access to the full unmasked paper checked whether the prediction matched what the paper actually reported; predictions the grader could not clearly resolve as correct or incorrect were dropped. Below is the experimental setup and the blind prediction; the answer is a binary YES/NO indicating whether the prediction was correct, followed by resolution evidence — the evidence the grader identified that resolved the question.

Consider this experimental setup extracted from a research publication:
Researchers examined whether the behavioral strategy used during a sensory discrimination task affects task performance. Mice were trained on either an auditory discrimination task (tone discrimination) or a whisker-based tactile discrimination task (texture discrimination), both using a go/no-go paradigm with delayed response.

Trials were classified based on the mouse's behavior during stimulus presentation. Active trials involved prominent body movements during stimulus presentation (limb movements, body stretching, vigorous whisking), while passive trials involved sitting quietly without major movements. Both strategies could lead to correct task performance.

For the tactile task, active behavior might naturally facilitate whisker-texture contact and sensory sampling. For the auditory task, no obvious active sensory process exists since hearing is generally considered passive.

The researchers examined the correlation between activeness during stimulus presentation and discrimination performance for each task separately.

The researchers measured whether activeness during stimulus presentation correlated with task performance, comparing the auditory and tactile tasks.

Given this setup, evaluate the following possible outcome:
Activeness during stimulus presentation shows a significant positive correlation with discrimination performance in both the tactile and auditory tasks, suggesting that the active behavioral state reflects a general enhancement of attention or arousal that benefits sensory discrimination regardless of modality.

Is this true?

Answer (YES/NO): NO